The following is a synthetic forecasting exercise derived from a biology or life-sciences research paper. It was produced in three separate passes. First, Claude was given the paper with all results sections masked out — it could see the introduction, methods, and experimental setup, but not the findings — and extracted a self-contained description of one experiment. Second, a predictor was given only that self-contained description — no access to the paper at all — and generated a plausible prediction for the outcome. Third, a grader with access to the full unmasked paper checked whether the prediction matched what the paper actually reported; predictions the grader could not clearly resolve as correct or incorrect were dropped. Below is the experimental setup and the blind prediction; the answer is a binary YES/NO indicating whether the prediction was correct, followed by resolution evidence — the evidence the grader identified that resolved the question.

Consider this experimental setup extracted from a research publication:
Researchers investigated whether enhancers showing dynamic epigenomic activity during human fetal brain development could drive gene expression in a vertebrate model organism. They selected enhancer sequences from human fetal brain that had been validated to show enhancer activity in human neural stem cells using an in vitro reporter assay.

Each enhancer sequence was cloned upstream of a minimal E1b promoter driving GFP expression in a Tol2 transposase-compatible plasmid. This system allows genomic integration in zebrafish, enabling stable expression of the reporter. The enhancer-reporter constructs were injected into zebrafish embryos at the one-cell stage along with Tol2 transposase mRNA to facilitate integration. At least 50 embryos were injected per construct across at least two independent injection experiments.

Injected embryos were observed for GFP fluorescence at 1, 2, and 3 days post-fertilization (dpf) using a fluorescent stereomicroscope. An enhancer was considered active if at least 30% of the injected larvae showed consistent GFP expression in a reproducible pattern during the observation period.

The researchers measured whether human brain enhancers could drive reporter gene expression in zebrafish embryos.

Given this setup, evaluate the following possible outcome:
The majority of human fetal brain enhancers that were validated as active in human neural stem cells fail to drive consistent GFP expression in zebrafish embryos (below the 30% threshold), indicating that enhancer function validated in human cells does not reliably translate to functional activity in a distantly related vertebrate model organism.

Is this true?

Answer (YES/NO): NO